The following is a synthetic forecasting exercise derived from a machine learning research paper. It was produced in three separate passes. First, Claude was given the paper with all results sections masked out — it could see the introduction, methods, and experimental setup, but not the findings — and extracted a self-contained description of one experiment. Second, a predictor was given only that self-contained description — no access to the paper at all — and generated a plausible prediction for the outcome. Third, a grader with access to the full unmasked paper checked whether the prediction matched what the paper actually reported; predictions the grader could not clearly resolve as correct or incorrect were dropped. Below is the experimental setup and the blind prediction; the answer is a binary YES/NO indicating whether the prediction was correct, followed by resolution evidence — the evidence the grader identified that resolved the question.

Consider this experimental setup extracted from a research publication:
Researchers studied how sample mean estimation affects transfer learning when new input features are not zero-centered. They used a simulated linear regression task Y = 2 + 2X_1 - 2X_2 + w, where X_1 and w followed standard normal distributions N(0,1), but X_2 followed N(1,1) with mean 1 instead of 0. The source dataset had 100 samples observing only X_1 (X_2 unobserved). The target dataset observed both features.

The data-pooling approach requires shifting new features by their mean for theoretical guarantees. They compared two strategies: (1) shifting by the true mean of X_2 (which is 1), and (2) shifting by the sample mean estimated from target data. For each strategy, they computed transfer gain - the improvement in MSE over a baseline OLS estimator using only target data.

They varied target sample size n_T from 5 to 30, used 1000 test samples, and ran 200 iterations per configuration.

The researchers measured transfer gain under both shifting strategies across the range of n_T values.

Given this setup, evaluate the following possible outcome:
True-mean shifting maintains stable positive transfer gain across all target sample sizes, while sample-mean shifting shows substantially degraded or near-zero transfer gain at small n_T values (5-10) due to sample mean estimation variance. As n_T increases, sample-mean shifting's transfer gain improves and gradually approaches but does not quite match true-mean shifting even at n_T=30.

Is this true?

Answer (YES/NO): NO